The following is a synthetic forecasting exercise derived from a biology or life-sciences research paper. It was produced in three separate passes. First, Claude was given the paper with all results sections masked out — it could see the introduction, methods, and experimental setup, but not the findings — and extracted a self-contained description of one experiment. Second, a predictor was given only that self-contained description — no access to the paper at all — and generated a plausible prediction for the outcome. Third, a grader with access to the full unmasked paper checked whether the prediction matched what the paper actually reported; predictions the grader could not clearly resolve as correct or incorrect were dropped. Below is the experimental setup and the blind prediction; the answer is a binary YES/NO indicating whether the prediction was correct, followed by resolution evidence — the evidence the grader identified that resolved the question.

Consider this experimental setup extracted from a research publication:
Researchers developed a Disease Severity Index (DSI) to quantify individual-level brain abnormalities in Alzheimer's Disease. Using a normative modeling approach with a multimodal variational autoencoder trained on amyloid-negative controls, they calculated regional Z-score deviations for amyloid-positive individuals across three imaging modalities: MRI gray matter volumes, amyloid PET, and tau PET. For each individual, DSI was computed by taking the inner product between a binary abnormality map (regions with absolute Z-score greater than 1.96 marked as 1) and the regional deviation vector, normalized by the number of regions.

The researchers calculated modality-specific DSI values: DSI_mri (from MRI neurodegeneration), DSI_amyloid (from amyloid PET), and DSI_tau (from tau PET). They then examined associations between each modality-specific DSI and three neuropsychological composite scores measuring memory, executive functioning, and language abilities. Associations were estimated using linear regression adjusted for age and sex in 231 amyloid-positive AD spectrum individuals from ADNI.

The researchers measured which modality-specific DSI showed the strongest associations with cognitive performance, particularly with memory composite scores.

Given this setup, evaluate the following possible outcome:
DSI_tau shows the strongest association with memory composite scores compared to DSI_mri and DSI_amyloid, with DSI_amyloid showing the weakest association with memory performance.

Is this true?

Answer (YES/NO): NO